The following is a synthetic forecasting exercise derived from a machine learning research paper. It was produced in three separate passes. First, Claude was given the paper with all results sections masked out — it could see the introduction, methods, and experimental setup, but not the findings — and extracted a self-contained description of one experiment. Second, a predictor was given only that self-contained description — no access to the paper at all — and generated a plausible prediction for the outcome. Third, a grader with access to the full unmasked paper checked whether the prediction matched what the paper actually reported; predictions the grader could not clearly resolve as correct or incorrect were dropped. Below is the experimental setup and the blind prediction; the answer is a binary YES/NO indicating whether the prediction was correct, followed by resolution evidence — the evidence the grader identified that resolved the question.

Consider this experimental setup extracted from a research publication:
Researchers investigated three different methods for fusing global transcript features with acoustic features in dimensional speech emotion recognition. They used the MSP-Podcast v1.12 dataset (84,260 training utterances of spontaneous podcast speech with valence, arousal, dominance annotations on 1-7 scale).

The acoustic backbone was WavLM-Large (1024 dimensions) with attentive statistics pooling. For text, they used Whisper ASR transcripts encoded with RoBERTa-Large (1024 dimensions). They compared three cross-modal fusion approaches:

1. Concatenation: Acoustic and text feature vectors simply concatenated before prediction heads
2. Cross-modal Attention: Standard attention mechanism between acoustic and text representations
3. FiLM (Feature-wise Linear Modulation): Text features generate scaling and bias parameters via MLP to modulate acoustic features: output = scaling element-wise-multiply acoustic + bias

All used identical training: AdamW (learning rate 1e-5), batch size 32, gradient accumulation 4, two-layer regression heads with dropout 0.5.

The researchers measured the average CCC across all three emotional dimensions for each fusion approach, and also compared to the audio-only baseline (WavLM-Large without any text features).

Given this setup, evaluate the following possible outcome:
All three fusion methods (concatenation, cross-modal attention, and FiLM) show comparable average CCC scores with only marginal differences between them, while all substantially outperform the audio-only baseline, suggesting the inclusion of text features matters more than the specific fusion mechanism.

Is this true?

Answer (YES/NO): NO